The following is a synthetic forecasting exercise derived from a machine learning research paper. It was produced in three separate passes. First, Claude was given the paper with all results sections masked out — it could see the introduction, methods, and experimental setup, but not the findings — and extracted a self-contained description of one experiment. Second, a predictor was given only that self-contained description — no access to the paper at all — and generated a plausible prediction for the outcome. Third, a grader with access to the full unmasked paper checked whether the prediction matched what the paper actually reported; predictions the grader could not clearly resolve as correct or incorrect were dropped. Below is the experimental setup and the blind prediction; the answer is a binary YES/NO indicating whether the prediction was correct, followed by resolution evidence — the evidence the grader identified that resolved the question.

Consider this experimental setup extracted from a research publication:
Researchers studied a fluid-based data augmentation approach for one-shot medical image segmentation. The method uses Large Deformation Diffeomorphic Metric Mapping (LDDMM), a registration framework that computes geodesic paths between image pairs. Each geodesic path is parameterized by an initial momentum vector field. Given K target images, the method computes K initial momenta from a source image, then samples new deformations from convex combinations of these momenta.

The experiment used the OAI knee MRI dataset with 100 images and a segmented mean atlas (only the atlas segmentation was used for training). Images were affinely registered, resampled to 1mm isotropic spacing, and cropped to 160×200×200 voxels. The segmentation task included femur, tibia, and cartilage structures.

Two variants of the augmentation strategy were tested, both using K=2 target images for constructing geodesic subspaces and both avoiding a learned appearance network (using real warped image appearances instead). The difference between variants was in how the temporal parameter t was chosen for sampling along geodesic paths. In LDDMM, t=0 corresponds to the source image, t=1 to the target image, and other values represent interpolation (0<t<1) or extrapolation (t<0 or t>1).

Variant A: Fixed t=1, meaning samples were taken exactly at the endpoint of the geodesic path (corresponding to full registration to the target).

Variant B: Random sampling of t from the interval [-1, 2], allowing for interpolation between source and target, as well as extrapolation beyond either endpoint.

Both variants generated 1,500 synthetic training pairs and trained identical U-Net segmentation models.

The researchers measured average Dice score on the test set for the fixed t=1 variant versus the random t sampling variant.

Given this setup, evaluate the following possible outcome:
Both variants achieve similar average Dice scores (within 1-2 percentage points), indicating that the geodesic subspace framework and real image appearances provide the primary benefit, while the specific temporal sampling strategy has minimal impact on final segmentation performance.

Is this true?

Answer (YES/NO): YES